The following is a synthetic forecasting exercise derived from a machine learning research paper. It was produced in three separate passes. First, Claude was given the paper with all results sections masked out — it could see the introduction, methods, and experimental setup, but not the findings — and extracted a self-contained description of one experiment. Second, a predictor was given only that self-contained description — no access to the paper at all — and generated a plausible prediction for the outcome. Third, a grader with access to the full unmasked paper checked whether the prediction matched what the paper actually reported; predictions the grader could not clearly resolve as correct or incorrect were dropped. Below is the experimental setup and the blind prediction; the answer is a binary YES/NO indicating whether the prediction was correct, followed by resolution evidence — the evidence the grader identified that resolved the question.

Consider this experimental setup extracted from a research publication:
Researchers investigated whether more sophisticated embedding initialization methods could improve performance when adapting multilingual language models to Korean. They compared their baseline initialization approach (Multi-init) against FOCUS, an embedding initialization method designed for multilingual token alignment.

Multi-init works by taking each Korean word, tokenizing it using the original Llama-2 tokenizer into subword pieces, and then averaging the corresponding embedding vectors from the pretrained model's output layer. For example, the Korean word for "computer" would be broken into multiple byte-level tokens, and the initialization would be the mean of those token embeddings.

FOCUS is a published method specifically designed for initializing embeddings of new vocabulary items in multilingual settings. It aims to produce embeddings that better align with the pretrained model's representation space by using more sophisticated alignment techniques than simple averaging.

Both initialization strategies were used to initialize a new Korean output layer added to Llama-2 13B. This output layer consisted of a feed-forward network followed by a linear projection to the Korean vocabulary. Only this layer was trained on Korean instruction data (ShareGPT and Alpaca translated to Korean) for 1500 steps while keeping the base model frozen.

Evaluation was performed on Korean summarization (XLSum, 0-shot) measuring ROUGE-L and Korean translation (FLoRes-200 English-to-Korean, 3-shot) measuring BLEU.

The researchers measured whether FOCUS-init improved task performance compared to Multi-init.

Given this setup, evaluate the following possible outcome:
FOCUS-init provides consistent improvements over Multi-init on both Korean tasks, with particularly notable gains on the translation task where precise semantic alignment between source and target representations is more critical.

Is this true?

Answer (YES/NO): NO